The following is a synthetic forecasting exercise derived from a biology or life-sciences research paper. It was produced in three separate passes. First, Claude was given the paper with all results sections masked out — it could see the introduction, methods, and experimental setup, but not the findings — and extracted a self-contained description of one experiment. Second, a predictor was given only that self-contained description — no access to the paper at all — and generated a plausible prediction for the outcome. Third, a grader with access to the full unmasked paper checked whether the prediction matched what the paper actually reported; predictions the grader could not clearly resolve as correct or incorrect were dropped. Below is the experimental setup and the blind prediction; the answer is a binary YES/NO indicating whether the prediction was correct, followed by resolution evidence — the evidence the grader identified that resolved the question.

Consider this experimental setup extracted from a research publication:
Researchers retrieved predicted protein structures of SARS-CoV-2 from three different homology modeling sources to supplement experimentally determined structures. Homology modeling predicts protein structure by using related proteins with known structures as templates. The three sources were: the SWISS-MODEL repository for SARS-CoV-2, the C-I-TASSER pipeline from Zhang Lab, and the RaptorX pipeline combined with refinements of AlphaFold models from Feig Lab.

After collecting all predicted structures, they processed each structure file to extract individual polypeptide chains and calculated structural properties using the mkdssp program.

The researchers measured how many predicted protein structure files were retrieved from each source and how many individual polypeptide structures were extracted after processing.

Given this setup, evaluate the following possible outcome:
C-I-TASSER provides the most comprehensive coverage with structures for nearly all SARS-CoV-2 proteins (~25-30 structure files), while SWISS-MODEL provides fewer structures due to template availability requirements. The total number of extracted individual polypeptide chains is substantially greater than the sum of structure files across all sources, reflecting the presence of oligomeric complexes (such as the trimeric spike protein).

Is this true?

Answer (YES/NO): NO